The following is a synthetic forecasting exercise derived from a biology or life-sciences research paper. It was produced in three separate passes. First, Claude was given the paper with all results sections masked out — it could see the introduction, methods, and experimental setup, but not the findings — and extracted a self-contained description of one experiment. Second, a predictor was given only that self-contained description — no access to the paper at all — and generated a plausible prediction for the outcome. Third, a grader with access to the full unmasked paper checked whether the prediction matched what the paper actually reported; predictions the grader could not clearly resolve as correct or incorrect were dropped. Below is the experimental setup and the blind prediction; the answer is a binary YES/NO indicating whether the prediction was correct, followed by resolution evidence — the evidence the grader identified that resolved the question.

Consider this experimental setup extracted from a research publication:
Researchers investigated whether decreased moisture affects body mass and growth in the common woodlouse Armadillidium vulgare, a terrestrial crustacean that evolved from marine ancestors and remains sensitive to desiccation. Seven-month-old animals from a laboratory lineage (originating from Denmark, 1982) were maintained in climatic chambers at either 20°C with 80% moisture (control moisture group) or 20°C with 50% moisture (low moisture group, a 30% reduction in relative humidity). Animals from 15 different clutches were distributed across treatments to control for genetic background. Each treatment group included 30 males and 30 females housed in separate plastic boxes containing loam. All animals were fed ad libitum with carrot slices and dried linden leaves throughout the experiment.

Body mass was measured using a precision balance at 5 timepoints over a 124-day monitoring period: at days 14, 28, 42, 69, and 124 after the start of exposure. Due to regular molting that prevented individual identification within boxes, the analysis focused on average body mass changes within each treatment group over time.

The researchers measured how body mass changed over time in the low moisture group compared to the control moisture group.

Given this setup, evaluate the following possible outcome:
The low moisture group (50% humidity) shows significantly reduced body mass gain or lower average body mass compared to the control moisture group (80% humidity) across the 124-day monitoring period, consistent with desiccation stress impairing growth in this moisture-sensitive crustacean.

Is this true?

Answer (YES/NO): NO